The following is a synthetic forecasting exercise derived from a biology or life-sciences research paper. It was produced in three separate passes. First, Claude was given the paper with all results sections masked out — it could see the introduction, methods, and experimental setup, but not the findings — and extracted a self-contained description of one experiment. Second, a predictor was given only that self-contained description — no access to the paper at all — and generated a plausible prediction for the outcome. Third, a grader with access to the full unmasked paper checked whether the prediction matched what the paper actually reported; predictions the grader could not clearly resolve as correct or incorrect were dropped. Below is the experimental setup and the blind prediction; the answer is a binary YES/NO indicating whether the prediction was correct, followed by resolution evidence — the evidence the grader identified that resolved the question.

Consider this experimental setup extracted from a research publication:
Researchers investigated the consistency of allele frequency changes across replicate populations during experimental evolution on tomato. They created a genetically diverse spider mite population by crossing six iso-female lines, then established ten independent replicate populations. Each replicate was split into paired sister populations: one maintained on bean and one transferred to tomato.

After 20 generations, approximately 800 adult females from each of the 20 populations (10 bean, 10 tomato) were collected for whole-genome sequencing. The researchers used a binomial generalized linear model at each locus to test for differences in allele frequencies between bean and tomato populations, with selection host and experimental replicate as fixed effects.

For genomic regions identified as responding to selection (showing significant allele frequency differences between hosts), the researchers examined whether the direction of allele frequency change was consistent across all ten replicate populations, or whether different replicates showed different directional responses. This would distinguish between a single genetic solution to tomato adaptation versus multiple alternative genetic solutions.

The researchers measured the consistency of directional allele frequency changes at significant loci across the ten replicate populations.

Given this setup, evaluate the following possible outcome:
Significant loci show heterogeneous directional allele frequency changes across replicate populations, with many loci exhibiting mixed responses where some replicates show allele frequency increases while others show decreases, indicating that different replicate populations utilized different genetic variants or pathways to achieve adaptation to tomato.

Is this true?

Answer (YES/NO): NO